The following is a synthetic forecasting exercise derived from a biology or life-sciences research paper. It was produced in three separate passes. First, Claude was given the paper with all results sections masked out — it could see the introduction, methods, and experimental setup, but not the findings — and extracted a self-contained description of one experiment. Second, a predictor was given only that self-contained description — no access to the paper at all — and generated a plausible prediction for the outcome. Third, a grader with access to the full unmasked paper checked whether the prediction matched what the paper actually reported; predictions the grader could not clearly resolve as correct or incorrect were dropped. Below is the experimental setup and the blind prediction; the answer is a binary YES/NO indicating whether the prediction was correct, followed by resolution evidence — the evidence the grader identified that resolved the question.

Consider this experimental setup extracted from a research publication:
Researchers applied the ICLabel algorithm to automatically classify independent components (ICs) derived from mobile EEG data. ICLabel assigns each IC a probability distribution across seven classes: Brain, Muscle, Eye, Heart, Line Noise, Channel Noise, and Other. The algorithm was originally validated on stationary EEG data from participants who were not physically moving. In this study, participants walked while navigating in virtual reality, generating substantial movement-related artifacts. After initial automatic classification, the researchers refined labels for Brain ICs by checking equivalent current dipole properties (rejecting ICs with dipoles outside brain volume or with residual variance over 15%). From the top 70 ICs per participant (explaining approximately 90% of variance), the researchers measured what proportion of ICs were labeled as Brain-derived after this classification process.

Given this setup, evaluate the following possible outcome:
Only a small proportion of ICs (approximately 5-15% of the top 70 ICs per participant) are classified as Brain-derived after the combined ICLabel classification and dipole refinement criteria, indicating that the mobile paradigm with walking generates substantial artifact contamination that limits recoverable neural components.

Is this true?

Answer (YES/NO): NO